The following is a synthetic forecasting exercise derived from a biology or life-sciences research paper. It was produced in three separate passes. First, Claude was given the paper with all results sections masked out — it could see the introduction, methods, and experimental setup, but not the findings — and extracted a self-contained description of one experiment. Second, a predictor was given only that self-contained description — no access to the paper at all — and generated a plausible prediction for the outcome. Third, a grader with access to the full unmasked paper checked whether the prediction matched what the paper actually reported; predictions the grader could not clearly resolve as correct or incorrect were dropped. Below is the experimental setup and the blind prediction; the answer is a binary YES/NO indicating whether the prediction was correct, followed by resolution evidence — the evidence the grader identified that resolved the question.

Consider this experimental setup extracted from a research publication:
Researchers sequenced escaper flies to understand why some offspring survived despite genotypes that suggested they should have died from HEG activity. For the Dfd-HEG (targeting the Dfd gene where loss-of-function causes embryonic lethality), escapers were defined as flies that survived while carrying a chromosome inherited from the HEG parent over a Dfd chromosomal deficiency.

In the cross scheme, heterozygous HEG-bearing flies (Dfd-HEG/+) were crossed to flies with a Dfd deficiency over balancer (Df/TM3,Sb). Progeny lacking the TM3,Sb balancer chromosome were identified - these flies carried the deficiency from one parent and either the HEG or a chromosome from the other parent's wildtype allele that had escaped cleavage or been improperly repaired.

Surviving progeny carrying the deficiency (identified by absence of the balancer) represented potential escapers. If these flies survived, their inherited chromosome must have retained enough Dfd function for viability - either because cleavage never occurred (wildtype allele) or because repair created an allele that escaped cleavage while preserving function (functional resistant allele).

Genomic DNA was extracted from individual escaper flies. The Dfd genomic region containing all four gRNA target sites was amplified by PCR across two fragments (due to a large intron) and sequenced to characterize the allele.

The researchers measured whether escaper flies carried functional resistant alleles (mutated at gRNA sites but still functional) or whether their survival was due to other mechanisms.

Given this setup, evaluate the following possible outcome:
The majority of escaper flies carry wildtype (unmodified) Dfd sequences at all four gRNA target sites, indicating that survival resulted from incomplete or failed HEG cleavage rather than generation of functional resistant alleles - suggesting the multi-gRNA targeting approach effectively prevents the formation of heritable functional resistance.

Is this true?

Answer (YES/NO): NO